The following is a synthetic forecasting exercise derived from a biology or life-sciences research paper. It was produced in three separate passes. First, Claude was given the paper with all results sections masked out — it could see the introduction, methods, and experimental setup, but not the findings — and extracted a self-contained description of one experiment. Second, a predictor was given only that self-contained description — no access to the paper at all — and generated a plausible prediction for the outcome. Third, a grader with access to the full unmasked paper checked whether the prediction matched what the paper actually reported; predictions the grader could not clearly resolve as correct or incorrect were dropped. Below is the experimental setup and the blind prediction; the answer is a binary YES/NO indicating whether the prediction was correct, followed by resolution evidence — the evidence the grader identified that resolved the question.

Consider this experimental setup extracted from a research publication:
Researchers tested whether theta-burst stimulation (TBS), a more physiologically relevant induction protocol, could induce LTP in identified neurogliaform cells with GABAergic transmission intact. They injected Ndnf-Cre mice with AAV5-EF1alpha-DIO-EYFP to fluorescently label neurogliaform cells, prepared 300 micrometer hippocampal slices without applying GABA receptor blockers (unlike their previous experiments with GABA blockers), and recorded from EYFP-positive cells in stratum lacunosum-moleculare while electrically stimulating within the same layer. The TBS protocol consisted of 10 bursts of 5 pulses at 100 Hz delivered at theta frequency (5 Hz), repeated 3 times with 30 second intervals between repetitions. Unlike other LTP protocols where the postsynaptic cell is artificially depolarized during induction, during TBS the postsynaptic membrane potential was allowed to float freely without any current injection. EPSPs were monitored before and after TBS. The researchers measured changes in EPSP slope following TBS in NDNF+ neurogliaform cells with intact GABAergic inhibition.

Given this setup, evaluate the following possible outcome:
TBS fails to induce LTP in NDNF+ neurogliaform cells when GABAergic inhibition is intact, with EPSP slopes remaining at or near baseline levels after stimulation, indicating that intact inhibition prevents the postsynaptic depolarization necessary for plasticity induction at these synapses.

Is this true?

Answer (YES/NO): NO